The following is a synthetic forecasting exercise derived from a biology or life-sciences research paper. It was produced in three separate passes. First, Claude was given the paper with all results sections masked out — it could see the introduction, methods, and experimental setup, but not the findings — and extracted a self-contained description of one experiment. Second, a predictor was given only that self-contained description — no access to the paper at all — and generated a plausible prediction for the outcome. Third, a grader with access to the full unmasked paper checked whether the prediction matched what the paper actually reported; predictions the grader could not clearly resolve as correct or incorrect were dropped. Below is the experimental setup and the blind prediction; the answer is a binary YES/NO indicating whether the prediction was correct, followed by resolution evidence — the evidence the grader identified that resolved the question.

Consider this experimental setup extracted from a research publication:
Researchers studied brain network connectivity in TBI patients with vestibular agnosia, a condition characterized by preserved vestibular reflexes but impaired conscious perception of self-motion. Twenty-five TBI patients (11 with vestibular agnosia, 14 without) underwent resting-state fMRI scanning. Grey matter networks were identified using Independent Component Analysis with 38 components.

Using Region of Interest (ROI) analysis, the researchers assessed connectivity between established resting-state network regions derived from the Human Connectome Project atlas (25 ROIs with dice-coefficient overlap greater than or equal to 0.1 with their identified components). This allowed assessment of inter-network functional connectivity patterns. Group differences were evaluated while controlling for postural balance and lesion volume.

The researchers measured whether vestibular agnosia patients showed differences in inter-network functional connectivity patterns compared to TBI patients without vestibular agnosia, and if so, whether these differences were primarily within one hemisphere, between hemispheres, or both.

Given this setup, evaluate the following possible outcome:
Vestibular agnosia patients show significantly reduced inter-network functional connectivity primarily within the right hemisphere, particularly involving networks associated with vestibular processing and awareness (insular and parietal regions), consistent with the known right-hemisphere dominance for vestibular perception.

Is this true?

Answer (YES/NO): NO